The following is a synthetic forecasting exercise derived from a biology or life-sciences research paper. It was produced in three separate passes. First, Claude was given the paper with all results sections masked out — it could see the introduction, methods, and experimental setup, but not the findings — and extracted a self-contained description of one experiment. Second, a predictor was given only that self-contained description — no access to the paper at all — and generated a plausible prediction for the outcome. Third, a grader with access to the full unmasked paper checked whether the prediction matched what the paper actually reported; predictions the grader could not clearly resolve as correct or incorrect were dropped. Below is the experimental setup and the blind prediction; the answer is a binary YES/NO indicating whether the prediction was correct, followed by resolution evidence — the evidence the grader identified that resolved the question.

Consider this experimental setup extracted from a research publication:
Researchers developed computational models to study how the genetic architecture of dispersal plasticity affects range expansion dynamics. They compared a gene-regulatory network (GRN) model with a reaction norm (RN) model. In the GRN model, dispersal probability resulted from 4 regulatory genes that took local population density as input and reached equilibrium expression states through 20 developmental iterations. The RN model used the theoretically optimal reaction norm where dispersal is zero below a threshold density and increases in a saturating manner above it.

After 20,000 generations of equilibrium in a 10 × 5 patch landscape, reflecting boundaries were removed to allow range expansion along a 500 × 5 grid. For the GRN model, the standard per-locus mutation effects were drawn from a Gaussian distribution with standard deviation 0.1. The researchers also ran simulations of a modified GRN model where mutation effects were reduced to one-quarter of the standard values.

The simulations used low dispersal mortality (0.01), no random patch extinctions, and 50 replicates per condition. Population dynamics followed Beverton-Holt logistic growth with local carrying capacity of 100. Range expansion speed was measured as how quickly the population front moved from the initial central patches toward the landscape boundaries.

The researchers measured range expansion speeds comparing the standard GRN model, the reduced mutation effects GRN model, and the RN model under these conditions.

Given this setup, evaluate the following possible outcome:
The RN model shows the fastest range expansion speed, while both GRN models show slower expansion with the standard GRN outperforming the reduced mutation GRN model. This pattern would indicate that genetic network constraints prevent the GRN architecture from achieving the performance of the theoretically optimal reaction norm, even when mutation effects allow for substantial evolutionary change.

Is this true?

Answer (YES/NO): NO